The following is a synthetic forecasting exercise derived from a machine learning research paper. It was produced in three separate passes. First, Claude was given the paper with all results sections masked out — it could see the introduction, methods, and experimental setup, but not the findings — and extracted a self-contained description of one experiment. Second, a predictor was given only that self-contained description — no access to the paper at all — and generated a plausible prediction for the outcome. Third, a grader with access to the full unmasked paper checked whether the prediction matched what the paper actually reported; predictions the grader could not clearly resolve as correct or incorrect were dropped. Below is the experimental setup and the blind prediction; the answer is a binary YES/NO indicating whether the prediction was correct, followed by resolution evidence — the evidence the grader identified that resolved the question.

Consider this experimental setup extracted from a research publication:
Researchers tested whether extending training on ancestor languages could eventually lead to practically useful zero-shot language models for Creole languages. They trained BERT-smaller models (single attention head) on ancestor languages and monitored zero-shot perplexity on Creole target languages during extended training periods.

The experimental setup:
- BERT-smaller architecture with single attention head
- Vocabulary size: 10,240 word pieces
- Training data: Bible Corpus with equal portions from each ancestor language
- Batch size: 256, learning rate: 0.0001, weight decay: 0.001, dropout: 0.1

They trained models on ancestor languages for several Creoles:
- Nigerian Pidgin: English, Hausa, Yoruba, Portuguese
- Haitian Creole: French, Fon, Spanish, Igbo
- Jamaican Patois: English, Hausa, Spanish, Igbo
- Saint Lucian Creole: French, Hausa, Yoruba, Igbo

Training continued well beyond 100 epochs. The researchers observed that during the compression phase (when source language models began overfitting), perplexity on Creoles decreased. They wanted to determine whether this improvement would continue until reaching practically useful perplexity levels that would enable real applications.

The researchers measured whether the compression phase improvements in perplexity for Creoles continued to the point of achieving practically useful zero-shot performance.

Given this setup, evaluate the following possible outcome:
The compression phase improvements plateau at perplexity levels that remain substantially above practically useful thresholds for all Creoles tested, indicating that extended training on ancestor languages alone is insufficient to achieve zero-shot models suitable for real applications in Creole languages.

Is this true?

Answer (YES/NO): YES